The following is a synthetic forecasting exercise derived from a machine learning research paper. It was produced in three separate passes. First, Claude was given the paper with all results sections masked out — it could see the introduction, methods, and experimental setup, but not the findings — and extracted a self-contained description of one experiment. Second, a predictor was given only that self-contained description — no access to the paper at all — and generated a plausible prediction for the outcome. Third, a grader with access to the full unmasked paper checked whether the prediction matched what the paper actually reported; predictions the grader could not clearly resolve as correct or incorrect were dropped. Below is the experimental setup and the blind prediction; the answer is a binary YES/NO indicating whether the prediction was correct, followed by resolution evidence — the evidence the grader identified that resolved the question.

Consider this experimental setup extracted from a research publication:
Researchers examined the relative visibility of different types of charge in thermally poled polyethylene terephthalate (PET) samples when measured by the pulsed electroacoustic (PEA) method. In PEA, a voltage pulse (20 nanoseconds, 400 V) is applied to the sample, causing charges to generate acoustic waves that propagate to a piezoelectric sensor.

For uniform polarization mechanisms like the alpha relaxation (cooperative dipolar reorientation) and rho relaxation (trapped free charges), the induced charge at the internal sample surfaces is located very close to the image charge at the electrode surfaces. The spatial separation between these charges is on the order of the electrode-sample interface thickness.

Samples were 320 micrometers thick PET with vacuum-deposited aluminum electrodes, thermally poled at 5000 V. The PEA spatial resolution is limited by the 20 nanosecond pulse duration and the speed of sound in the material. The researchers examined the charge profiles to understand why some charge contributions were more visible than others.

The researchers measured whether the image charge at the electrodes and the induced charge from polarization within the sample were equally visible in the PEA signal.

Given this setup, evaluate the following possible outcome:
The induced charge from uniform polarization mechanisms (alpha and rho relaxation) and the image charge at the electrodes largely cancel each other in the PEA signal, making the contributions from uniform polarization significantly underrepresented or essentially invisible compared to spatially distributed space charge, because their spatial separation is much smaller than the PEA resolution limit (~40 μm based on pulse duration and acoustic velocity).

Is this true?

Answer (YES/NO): NO